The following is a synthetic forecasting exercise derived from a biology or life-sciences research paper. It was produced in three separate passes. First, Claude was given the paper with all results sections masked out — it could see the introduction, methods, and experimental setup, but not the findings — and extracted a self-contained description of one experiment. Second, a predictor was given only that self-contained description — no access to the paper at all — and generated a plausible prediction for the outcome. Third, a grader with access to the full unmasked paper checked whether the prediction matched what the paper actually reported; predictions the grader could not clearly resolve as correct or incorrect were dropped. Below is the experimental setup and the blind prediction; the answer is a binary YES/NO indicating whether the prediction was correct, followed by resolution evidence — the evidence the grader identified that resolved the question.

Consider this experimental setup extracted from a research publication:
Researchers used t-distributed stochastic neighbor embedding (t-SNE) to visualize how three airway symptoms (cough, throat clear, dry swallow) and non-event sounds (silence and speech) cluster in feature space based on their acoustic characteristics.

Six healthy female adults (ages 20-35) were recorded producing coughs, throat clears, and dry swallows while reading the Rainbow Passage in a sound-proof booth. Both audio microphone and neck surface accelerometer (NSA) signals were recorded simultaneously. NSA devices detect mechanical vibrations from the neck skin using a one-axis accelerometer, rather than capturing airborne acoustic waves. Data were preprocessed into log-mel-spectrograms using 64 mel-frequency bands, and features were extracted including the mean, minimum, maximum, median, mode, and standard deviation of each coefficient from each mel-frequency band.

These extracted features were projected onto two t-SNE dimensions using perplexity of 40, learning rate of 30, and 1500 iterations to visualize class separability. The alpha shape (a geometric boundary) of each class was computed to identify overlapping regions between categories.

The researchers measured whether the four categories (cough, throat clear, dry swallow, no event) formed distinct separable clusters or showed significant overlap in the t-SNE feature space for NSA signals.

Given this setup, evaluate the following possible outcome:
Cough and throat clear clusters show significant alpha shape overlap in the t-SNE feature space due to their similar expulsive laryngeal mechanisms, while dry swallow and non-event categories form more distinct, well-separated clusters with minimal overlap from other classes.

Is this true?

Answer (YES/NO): NO